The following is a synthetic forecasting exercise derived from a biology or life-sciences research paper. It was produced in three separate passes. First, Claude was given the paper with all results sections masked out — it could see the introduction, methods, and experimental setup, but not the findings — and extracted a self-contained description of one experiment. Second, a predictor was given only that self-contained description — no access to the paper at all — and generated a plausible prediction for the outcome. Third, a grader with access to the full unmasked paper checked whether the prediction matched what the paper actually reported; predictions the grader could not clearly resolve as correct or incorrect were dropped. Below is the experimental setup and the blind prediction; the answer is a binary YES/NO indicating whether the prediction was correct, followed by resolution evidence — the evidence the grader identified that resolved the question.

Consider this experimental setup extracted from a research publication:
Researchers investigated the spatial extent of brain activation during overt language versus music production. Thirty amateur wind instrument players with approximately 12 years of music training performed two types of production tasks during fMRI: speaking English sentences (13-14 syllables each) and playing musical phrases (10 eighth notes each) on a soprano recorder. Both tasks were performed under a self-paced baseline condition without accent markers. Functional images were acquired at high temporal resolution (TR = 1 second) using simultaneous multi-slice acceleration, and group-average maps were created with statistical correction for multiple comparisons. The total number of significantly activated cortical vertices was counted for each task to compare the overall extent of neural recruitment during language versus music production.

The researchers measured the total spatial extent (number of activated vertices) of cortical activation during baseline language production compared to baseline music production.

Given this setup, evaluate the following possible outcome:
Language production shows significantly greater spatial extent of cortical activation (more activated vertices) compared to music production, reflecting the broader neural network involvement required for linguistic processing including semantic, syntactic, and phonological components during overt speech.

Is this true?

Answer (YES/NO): YES